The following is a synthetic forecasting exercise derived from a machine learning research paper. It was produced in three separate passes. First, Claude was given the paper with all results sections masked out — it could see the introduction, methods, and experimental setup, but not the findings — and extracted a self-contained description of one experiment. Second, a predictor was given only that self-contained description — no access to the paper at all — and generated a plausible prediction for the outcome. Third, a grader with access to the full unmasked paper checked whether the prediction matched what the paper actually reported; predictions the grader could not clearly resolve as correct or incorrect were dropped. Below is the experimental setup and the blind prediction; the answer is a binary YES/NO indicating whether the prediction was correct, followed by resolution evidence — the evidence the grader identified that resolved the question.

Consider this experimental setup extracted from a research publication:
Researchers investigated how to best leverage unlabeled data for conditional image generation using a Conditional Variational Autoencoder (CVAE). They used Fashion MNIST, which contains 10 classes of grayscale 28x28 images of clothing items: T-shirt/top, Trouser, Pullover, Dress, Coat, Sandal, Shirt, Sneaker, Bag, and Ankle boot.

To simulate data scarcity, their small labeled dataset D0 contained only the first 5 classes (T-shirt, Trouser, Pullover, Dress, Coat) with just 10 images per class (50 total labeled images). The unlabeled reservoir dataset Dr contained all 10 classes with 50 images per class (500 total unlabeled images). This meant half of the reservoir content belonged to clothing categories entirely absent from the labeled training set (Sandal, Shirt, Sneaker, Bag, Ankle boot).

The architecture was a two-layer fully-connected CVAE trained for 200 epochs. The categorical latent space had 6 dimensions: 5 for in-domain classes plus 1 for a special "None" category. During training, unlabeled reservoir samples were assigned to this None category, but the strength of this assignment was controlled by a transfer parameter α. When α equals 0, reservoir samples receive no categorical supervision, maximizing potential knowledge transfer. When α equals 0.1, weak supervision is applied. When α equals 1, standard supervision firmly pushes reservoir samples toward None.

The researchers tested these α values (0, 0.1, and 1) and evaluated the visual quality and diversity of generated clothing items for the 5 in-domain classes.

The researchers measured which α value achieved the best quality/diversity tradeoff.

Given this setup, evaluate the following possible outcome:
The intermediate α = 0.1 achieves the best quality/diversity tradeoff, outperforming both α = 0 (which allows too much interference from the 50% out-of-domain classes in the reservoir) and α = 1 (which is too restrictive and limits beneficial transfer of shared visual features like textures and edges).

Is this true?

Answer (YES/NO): YES